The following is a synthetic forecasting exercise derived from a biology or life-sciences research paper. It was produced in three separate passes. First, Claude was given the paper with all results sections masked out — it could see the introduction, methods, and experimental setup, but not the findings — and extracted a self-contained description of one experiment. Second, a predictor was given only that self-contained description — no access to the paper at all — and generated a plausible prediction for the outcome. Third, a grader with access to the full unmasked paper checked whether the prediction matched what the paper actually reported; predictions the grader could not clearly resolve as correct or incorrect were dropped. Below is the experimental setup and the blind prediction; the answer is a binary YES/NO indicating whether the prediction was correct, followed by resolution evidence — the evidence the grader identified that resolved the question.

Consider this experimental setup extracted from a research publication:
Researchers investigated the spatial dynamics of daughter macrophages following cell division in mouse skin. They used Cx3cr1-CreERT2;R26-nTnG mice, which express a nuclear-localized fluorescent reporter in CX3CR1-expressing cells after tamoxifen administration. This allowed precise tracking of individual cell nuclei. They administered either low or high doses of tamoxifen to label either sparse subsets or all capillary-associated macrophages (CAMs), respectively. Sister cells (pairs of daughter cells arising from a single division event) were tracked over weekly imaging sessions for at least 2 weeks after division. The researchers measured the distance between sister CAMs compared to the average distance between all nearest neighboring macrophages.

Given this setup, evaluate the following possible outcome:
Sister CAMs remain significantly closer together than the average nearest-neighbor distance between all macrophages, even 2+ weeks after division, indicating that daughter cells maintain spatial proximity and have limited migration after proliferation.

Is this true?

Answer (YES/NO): YES